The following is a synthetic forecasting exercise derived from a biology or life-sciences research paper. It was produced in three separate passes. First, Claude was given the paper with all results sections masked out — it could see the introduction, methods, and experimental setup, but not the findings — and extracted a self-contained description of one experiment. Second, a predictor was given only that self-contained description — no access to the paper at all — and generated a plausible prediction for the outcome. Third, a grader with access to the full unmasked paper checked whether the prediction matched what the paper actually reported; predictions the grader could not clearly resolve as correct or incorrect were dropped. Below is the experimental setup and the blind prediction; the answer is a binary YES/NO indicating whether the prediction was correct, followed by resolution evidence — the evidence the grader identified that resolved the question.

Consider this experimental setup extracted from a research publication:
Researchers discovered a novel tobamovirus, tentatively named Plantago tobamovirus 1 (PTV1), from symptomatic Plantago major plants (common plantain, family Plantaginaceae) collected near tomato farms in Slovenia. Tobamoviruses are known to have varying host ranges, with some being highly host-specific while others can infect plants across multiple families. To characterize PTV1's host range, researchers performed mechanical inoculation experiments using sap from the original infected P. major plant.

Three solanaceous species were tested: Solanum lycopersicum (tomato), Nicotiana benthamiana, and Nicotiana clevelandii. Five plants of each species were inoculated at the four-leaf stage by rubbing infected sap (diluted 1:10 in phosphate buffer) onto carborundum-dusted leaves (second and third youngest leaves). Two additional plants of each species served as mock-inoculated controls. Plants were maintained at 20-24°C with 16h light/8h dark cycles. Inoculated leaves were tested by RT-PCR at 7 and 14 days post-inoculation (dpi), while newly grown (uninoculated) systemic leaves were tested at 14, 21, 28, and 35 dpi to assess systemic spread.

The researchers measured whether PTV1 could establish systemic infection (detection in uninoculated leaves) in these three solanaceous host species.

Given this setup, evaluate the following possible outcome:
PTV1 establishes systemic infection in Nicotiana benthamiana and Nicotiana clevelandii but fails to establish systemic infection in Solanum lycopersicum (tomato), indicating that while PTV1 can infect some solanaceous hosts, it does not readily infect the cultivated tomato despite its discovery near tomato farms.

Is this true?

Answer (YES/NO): NO